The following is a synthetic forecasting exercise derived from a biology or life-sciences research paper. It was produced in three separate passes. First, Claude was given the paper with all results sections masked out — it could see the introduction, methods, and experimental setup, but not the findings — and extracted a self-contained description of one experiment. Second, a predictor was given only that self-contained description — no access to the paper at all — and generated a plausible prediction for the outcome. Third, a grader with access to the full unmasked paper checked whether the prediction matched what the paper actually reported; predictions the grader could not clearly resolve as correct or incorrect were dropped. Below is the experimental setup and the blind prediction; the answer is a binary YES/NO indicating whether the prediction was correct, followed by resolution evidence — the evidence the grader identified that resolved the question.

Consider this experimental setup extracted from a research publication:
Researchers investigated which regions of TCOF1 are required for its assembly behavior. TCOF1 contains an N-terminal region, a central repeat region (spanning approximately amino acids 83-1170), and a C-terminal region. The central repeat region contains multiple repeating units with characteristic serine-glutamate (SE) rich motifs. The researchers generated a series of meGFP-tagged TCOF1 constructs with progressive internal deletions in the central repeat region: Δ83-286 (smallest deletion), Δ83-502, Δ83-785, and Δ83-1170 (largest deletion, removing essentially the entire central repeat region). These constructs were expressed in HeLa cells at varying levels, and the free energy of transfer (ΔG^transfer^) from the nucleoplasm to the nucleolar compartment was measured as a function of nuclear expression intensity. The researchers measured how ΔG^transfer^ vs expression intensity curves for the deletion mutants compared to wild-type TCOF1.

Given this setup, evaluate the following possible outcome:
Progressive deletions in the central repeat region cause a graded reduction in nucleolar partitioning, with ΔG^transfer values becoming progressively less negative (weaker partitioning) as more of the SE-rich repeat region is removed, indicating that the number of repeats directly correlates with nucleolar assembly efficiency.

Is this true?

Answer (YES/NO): NO